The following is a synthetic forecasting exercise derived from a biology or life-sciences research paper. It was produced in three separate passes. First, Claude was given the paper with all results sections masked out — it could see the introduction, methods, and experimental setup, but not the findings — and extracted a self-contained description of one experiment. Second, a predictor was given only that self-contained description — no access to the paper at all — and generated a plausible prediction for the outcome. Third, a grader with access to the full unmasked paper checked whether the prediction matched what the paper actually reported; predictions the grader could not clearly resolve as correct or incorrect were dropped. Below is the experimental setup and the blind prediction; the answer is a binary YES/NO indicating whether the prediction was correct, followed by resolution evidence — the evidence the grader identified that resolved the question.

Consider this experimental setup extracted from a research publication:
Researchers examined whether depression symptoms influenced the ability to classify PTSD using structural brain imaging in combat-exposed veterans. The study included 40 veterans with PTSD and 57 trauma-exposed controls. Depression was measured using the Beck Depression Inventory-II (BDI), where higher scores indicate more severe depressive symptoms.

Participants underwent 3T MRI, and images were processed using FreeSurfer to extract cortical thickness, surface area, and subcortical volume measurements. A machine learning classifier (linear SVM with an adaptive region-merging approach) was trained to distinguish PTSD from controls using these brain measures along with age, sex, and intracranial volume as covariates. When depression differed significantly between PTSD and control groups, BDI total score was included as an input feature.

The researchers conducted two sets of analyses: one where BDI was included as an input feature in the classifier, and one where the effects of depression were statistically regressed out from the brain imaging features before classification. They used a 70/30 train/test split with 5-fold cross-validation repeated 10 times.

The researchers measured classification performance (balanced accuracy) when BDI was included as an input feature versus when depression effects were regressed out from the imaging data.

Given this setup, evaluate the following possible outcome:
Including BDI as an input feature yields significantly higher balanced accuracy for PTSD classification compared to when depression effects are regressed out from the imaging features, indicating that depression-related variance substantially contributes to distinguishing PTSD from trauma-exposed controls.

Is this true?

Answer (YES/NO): YES